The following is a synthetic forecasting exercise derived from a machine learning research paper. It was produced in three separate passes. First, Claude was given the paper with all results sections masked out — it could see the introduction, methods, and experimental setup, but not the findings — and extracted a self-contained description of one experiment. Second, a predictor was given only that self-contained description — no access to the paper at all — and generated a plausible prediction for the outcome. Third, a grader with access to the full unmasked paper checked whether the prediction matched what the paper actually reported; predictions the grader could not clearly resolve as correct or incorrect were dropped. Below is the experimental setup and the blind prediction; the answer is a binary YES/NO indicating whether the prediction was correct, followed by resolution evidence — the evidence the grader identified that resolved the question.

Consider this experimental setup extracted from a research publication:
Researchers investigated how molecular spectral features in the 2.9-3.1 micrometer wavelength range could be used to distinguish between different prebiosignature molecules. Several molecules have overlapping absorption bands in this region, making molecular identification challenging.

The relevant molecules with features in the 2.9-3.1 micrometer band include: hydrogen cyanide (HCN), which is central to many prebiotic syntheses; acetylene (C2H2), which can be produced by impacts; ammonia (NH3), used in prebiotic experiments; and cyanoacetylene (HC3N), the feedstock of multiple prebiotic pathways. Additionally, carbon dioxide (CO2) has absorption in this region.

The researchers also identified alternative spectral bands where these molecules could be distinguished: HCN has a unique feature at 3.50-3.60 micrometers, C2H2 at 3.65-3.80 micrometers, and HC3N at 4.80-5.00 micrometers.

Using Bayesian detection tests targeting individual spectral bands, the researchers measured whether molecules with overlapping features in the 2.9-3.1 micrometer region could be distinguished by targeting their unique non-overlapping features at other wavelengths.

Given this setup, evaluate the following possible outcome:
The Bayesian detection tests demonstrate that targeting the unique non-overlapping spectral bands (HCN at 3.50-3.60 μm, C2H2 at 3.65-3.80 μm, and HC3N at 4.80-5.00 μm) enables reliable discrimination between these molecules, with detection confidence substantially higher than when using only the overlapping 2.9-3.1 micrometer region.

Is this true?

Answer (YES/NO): NO